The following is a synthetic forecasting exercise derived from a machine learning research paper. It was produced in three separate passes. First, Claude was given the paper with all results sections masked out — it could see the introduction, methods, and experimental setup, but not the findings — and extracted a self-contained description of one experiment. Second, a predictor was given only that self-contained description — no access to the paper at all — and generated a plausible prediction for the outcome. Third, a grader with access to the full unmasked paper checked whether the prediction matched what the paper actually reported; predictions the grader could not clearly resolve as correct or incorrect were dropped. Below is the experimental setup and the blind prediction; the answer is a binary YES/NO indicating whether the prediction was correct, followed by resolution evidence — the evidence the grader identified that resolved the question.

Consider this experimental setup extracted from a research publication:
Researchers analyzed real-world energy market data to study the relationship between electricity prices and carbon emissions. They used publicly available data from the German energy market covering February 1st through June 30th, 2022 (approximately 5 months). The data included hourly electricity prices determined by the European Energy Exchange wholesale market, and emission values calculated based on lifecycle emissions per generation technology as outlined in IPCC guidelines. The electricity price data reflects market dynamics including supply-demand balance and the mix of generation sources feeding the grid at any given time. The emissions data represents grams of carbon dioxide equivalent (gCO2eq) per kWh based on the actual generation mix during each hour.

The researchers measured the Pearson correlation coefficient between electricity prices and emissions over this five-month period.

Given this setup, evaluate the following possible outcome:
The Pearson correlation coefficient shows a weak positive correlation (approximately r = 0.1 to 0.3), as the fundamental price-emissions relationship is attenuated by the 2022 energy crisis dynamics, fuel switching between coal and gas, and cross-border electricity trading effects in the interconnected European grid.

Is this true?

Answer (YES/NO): NO